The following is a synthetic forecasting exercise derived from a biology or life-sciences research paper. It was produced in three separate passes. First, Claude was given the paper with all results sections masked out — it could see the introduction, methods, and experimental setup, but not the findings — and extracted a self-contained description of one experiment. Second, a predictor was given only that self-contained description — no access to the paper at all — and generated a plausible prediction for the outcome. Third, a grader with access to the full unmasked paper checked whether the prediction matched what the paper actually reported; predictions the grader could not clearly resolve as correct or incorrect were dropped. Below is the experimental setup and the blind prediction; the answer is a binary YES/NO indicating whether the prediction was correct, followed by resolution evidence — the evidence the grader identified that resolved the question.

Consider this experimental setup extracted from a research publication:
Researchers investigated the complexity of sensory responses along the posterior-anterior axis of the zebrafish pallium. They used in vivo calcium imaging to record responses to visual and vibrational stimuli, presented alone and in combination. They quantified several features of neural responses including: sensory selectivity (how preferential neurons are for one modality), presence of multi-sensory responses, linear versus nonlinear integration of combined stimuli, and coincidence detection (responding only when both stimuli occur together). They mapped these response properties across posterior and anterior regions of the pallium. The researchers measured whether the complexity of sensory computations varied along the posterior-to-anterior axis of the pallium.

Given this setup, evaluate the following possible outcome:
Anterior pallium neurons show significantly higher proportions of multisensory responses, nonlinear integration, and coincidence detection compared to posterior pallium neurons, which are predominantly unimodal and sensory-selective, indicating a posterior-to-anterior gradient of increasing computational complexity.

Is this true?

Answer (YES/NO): NO